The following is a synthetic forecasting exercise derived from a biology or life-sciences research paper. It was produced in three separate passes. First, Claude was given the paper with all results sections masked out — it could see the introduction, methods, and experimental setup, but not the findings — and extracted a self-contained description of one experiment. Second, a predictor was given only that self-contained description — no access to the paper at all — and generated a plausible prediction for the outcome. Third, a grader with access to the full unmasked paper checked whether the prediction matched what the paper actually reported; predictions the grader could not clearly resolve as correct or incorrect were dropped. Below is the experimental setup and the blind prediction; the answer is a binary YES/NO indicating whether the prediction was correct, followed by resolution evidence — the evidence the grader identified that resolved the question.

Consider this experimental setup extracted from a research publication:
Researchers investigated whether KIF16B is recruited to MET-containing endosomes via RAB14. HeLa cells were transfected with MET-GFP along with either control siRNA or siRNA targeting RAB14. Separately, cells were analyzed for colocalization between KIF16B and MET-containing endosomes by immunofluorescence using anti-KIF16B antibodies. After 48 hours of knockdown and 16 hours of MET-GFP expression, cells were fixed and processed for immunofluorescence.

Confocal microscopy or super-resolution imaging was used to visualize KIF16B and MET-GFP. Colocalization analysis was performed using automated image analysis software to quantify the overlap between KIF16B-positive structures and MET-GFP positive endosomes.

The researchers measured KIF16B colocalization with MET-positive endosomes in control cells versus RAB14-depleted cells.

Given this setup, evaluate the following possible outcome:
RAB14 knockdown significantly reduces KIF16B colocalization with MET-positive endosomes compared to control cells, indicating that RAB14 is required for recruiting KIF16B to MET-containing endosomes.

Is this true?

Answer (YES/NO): YES